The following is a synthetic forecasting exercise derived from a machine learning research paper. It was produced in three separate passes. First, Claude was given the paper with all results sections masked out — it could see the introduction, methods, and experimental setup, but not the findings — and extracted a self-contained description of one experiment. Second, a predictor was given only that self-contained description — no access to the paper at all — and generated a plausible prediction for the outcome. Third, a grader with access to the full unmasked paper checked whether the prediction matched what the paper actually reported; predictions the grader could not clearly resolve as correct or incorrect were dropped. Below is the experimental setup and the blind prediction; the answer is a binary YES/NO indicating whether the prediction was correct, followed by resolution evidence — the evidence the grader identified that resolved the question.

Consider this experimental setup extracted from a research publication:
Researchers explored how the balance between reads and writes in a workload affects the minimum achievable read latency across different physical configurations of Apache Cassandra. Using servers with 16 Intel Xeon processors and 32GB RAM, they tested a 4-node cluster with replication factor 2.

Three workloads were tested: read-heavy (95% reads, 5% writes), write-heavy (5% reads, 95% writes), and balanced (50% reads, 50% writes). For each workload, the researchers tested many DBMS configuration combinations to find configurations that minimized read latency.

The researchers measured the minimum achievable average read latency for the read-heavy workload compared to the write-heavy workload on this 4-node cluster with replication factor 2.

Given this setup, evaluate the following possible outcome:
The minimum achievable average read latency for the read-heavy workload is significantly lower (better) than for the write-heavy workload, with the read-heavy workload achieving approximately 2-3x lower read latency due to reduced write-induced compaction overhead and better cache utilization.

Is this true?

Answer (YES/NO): NO